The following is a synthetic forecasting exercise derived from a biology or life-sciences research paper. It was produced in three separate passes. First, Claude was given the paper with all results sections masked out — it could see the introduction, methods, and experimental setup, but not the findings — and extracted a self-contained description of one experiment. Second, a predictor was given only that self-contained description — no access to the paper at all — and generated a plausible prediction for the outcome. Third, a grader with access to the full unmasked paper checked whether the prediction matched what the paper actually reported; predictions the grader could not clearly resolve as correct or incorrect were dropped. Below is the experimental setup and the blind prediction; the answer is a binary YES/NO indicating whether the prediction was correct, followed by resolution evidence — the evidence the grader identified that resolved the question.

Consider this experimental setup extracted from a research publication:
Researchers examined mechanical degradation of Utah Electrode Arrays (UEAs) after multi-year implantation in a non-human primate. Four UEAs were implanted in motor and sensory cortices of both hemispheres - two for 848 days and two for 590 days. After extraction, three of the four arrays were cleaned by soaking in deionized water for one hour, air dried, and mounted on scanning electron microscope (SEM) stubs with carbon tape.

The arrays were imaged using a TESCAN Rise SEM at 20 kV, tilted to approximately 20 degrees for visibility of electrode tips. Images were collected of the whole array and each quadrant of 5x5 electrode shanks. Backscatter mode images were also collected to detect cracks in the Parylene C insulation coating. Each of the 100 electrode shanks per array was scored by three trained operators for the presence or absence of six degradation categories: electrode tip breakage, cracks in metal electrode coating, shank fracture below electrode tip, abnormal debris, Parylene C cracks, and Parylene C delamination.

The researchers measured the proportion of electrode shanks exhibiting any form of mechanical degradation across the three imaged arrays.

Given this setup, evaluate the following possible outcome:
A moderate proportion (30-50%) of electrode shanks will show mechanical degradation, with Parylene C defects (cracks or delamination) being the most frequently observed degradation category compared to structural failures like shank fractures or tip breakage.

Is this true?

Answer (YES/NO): NO